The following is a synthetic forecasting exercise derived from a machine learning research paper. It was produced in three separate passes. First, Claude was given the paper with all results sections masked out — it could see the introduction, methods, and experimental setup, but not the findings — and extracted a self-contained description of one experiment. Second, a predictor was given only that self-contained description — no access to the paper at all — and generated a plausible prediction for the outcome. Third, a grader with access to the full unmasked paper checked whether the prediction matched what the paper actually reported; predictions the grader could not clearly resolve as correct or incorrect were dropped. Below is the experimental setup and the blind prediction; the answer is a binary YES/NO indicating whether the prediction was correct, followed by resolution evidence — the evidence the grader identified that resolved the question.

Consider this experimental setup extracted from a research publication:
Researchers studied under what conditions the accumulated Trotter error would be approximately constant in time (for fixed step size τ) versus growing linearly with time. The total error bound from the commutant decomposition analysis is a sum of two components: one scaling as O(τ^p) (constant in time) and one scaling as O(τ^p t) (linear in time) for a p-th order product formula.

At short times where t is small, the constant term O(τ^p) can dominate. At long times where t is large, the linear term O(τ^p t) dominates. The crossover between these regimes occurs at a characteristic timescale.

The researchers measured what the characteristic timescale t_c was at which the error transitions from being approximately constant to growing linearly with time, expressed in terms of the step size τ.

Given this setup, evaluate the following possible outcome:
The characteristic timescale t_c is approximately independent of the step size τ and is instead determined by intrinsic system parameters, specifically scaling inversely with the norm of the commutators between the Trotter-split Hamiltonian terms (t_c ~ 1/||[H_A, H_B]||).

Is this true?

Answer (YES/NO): NO